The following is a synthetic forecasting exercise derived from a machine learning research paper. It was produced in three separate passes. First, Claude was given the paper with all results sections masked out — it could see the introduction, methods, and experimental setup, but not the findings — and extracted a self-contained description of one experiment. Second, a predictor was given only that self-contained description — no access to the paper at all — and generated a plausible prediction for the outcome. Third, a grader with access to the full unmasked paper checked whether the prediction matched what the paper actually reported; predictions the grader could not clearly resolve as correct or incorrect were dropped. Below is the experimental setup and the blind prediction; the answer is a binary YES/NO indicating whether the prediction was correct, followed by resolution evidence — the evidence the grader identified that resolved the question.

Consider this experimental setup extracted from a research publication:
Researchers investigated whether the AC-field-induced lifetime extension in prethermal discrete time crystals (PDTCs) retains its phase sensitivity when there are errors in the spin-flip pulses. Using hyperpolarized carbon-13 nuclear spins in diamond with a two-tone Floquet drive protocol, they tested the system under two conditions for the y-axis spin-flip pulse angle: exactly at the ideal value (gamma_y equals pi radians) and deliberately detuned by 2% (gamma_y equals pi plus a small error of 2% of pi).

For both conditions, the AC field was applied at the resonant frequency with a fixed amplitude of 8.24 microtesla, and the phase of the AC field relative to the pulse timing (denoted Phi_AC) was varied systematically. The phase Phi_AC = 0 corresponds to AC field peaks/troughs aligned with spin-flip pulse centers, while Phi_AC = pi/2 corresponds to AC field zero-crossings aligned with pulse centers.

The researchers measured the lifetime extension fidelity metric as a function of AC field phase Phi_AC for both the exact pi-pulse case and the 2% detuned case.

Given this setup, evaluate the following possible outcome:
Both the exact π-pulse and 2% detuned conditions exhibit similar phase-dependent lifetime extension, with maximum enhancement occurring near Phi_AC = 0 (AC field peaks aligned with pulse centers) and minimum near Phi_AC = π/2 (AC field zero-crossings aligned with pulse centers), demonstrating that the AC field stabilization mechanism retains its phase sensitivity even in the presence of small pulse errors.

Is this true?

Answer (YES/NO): NO